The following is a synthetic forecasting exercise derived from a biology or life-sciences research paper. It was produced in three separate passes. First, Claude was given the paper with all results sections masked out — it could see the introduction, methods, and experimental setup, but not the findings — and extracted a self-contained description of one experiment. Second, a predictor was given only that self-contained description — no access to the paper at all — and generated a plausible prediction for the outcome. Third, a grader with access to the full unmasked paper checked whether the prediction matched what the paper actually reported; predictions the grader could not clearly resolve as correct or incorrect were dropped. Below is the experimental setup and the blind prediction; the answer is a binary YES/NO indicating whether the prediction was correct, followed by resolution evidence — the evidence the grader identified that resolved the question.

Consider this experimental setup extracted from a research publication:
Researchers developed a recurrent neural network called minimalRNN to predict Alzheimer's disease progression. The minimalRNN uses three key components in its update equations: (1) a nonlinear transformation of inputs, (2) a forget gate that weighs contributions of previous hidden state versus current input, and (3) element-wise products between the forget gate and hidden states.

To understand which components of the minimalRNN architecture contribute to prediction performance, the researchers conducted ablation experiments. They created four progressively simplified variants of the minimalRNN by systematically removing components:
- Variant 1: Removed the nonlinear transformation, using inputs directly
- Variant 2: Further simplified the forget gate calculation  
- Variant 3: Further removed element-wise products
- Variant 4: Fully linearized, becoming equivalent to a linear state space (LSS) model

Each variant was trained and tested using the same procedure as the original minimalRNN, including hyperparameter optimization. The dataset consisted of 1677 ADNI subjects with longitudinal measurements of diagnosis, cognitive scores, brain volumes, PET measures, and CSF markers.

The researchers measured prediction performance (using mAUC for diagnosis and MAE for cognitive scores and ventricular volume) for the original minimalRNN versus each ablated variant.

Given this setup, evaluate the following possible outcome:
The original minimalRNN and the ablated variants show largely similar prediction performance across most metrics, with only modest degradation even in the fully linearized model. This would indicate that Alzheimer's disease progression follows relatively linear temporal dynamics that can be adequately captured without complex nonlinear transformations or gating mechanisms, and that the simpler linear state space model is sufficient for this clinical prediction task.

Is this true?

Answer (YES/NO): NO